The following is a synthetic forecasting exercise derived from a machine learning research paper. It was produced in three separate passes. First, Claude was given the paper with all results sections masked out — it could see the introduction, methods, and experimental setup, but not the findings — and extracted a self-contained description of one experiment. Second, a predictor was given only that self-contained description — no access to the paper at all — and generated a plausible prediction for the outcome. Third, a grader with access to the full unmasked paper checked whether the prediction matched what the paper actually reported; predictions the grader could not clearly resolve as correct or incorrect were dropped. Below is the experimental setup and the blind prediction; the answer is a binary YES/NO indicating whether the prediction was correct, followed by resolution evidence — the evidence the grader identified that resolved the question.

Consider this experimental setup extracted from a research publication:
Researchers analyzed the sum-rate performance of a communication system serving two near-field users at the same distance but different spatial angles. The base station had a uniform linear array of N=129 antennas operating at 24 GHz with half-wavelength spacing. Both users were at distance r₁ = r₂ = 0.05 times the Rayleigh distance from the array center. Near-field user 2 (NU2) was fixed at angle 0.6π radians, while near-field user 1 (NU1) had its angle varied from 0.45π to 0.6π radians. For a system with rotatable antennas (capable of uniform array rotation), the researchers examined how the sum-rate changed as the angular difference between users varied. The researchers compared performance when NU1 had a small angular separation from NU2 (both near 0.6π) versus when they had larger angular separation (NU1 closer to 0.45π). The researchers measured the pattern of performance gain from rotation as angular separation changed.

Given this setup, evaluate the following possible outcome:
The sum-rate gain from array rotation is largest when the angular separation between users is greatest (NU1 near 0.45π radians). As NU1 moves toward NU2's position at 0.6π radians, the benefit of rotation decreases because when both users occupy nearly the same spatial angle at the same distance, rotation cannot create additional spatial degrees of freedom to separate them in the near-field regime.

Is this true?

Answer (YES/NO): NO